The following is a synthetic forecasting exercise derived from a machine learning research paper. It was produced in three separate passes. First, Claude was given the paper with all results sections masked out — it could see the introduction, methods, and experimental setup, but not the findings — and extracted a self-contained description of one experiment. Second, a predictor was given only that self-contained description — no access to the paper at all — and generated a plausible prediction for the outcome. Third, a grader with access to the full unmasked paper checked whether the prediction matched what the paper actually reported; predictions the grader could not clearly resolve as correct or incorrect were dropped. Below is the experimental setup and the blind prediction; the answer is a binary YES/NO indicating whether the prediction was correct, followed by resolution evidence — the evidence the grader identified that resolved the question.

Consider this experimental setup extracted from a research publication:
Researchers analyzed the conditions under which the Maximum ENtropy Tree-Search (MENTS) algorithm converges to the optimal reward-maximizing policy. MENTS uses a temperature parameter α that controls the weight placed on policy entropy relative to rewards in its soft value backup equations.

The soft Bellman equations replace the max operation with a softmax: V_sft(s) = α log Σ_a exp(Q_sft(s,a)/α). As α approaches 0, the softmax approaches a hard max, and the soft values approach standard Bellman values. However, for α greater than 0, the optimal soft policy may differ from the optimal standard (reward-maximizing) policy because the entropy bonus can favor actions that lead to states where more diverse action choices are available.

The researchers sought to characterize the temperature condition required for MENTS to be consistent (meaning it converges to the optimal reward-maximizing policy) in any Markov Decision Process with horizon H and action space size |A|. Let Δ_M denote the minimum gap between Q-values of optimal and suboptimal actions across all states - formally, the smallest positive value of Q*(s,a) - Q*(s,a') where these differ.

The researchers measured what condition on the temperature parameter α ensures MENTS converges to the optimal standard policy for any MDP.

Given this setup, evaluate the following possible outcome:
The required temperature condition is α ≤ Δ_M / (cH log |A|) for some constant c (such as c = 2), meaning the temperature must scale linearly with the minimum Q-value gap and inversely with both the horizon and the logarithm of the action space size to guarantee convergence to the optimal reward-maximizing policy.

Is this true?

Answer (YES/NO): YES